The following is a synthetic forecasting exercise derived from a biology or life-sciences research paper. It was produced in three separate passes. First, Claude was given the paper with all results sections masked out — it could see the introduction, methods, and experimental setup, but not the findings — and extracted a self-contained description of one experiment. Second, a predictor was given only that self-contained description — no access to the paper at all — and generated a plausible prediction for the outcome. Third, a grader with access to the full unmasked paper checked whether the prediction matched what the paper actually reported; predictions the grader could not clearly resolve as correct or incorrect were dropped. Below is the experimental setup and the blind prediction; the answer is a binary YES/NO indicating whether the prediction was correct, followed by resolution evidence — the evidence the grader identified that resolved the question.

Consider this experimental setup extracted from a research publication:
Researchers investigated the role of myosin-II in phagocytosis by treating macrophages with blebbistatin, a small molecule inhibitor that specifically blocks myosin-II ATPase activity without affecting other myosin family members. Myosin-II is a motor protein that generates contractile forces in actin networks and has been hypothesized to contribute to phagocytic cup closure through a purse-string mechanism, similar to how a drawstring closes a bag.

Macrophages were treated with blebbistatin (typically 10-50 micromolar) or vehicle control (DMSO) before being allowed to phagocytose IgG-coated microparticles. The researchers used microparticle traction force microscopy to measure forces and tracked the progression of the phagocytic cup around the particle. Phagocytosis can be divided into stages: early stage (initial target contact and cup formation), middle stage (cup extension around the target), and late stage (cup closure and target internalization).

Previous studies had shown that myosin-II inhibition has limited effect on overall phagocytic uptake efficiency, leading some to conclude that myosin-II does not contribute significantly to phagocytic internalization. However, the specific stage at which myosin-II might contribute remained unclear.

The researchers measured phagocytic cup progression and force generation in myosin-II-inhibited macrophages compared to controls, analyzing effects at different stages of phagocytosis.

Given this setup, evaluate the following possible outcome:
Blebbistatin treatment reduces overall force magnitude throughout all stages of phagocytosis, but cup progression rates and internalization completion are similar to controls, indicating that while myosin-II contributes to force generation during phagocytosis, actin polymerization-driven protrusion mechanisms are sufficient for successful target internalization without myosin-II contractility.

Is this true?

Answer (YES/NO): NO